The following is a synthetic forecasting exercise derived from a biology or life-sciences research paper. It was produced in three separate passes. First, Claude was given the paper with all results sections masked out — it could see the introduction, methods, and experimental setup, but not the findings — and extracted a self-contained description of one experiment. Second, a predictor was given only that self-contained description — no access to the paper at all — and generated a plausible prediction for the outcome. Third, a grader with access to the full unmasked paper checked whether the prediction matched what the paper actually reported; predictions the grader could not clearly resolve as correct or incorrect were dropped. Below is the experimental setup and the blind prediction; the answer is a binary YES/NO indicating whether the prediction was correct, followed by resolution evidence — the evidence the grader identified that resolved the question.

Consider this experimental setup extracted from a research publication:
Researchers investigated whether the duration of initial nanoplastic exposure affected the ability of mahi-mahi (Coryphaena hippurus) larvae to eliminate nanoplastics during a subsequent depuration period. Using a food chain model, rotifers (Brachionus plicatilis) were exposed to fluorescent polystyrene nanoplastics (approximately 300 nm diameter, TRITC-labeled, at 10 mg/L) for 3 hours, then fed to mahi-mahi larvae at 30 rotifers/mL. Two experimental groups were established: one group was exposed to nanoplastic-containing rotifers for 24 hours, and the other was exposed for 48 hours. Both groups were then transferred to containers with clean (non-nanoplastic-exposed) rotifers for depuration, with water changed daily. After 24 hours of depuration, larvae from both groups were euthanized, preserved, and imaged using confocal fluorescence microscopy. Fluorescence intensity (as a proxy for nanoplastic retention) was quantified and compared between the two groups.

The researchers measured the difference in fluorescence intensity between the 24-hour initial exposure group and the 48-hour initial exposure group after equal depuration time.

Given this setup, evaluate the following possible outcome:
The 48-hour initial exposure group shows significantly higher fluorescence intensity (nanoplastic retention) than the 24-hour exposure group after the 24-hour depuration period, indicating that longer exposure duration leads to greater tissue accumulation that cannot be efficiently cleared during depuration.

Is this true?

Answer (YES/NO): NO